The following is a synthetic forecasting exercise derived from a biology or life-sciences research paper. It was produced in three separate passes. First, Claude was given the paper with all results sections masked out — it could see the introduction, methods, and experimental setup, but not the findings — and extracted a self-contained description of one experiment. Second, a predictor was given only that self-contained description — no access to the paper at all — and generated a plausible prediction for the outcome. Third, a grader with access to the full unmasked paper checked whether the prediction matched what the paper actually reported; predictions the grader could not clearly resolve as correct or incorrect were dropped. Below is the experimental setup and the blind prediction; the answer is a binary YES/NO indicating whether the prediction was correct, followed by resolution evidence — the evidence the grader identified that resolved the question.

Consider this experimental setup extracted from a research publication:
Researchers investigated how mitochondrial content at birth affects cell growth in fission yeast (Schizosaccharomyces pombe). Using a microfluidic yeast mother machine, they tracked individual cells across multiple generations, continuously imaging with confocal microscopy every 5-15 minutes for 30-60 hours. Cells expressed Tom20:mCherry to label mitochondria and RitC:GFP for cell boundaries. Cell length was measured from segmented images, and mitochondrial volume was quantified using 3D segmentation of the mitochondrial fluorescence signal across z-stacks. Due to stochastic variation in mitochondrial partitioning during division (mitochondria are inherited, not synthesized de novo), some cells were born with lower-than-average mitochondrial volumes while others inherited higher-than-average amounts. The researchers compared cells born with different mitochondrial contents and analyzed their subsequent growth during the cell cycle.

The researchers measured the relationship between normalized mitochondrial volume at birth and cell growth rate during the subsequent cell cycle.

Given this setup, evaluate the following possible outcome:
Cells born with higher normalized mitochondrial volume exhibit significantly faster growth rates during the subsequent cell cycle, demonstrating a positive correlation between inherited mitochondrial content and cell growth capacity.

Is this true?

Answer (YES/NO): YES